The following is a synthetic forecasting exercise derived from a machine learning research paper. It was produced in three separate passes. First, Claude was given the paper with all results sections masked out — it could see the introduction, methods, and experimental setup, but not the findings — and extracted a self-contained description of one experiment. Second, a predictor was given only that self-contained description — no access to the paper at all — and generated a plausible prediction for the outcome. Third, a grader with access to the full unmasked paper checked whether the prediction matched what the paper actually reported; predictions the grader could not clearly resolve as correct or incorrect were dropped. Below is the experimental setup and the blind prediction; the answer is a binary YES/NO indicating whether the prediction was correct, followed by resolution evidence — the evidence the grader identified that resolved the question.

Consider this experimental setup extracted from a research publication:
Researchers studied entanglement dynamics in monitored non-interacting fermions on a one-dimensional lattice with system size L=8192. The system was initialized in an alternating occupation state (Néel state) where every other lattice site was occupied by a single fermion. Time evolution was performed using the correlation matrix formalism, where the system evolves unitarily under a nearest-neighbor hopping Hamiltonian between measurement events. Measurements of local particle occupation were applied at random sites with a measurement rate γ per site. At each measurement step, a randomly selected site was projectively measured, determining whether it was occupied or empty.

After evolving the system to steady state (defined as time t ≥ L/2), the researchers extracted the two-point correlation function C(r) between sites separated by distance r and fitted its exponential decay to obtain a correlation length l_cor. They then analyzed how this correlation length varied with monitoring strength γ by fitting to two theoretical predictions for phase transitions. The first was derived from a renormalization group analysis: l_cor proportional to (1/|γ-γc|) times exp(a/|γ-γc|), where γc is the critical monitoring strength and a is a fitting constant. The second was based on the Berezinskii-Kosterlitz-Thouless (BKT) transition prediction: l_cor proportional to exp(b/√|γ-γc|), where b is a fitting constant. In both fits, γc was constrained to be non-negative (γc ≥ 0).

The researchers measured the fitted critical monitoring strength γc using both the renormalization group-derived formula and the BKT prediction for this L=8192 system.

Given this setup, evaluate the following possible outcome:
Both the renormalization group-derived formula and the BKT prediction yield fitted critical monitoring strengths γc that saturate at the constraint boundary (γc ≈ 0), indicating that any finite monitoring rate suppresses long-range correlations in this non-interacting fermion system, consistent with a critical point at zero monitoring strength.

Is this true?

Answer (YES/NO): YES